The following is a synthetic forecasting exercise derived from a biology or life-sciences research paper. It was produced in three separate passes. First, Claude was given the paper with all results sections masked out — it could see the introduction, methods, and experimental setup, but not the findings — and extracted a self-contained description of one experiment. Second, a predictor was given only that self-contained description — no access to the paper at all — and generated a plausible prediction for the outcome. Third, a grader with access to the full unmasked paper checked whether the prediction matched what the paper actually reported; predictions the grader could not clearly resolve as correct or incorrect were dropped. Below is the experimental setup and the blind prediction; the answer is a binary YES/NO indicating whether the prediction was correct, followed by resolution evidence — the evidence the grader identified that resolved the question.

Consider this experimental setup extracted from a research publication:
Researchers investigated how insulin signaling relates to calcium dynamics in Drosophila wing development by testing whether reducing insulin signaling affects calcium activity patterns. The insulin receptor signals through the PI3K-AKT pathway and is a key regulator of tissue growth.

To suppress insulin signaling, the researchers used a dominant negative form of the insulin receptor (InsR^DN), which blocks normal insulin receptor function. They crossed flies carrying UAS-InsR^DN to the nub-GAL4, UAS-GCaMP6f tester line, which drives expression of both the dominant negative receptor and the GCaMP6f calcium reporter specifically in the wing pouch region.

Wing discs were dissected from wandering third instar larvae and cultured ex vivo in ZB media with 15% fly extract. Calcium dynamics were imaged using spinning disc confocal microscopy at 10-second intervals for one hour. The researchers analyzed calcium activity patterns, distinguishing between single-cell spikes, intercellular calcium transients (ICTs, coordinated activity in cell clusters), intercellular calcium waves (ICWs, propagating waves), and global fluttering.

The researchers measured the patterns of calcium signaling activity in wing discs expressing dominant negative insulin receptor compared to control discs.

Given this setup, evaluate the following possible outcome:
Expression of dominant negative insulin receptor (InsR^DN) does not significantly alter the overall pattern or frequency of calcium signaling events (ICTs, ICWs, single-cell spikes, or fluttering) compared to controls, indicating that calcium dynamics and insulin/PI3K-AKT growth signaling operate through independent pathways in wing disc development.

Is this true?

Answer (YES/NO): NO